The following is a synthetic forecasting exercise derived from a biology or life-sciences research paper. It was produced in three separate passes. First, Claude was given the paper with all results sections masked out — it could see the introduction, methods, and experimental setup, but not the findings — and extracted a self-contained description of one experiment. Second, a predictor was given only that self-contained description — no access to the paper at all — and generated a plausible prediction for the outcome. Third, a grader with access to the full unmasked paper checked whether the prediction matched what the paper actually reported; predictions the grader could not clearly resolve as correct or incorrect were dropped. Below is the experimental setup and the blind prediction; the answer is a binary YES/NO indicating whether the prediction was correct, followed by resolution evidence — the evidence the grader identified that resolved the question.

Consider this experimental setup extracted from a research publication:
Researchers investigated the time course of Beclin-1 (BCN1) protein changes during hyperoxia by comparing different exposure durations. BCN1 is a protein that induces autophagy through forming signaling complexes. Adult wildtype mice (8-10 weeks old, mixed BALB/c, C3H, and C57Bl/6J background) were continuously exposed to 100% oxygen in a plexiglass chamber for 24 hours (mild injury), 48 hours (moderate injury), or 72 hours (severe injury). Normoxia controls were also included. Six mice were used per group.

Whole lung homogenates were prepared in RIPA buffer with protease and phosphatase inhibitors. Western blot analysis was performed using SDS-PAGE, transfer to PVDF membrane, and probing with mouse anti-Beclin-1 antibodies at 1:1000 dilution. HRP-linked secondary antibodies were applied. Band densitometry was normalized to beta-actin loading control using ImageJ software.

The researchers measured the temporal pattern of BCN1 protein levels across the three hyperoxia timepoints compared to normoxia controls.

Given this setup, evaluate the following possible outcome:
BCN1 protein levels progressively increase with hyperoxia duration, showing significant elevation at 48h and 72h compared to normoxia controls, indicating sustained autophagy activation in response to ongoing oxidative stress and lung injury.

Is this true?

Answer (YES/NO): NO